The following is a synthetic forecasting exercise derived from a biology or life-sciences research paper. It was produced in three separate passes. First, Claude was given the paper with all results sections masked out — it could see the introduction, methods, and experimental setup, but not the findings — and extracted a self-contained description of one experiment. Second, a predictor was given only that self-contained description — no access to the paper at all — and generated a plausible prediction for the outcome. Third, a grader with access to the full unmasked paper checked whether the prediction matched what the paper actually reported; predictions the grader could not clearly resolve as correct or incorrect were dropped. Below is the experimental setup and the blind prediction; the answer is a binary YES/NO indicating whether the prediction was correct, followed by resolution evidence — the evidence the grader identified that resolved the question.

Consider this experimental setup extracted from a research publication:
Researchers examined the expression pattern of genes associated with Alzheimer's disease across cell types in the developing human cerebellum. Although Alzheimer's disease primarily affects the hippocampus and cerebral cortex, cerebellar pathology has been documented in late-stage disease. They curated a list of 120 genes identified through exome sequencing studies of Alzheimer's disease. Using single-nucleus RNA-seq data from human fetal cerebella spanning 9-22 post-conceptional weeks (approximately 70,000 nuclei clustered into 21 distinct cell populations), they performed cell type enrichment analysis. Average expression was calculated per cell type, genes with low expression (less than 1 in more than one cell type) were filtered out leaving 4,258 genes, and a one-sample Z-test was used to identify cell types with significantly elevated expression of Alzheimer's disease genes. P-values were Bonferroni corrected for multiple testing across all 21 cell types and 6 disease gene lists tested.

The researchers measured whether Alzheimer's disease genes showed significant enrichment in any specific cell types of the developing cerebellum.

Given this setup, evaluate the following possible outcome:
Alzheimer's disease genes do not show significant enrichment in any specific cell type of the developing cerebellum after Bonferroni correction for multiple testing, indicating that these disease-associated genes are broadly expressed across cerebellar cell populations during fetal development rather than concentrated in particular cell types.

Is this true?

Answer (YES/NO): YES